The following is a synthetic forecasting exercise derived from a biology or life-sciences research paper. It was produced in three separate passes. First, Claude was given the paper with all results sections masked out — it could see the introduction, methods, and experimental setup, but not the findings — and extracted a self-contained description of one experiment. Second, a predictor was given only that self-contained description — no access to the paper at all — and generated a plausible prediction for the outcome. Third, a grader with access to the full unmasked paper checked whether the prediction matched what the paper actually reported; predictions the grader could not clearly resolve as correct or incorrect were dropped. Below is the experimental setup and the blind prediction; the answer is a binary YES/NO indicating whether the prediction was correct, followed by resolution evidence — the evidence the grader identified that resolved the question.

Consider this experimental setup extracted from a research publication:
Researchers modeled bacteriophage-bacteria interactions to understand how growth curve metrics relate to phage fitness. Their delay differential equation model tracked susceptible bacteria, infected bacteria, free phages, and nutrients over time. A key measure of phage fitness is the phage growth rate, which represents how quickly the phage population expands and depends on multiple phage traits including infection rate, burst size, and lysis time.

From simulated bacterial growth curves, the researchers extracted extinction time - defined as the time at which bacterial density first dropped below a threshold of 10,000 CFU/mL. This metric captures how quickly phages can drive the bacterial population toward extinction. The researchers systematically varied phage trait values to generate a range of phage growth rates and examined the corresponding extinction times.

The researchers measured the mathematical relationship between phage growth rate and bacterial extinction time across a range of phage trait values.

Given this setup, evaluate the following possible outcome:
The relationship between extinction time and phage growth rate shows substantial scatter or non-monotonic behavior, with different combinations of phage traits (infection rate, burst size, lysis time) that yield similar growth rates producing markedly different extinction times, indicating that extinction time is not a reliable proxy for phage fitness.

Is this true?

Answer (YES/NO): NO